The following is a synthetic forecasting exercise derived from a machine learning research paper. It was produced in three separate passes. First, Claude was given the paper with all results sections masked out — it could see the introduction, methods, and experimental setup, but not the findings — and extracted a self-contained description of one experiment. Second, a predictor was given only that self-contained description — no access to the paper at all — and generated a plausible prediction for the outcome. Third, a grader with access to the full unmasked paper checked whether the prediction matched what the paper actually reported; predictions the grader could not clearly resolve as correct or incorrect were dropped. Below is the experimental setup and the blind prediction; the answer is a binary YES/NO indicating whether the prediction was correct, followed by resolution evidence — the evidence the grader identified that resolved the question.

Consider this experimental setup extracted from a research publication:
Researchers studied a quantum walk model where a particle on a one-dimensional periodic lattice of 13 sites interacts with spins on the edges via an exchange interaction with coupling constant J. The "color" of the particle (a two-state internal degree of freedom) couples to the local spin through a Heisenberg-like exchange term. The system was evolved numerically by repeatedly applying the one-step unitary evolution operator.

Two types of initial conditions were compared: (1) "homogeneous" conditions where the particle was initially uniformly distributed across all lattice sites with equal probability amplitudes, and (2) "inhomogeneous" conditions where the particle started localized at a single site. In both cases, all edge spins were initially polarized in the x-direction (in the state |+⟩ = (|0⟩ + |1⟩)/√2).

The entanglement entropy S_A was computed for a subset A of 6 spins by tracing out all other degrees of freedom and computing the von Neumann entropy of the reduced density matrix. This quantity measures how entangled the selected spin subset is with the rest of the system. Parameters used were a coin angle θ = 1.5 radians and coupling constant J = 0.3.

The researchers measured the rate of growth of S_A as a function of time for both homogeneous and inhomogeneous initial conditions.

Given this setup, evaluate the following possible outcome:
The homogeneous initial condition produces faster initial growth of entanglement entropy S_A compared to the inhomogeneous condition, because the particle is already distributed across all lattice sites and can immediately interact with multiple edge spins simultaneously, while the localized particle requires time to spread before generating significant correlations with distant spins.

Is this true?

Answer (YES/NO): NO